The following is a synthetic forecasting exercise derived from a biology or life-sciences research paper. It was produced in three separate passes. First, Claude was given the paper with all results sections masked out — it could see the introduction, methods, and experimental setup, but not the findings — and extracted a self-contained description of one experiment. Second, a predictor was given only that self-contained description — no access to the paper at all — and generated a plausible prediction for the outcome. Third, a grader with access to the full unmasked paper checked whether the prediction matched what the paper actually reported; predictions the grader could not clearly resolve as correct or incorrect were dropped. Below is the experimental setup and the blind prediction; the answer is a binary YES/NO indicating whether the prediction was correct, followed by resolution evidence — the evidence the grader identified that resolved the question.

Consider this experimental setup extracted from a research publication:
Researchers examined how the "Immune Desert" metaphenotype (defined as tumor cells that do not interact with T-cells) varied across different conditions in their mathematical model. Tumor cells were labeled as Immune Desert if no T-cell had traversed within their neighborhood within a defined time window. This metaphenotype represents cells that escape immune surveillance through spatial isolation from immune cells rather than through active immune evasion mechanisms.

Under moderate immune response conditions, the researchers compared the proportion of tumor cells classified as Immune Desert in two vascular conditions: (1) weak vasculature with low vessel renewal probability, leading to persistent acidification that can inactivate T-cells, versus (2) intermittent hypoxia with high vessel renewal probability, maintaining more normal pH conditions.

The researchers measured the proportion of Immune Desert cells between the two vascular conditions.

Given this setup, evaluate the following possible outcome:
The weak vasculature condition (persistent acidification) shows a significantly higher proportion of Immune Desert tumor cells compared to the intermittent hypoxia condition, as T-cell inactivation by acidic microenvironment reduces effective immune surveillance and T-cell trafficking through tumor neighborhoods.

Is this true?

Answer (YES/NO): YES